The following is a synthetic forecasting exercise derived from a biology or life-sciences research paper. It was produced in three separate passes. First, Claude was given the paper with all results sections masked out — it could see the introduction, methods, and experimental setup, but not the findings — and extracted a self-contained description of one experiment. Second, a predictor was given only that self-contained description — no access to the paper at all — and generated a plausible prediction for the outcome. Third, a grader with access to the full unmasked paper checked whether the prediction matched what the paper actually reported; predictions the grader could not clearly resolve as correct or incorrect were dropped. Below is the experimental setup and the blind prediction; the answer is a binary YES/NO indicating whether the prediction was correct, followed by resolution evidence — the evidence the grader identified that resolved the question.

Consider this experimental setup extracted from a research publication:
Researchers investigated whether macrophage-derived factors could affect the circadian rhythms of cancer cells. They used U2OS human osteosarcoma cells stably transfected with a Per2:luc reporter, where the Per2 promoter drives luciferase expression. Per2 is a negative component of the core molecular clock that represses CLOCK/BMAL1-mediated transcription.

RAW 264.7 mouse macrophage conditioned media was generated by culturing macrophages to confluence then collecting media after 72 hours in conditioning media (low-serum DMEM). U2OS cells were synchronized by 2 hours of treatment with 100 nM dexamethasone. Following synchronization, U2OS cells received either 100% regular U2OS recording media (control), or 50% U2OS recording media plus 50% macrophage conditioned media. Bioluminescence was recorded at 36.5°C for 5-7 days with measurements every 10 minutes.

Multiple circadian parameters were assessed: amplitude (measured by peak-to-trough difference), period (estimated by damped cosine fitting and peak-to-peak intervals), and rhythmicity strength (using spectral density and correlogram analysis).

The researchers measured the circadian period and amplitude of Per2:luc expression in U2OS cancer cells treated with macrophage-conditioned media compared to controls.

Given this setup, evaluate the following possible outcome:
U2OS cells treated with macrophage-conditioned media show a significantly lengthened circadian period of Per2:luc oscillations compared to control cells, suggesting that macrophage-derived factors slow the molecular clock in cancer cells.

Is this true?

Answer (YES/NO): NO